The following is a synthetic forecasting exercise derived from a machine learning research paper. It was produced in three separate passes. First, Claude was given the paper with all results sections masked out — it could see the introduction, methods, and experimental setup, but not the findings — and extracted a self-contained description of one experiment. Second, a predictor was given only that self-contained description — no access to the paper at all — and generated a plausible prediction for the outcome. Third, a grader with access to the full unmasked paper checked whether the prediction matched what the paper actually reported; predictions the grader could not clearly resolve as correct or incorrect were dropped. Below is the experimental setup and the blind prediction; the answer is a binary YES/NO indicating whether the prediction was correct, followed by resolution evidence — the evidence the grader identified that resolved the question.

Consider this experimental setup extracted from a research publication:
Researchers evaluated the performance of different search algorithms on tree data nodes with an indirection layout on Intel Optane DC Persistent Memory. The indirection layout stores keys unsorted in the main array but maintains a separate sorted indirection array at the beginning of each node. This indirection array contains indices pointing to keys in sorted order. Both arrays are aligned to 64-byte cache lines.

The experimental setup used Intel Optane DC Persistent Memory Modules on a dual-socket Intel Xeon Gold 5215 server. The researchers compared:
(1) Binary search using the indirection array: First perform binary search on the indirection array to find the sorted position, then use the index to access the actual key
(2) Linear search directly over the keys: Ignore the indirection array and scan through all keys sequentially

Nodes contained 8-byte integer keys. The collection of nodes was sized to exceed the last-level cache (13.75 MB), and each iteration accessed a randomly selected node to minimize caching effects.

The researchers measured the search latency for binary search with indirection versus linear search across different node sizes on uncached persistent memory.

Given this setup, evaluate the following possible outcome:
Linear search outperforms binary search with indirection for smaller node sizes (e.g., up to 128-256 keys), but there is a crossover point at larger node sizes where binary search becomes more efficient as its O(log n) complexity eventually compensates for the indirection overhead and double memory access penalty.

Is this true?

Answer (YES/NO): NO